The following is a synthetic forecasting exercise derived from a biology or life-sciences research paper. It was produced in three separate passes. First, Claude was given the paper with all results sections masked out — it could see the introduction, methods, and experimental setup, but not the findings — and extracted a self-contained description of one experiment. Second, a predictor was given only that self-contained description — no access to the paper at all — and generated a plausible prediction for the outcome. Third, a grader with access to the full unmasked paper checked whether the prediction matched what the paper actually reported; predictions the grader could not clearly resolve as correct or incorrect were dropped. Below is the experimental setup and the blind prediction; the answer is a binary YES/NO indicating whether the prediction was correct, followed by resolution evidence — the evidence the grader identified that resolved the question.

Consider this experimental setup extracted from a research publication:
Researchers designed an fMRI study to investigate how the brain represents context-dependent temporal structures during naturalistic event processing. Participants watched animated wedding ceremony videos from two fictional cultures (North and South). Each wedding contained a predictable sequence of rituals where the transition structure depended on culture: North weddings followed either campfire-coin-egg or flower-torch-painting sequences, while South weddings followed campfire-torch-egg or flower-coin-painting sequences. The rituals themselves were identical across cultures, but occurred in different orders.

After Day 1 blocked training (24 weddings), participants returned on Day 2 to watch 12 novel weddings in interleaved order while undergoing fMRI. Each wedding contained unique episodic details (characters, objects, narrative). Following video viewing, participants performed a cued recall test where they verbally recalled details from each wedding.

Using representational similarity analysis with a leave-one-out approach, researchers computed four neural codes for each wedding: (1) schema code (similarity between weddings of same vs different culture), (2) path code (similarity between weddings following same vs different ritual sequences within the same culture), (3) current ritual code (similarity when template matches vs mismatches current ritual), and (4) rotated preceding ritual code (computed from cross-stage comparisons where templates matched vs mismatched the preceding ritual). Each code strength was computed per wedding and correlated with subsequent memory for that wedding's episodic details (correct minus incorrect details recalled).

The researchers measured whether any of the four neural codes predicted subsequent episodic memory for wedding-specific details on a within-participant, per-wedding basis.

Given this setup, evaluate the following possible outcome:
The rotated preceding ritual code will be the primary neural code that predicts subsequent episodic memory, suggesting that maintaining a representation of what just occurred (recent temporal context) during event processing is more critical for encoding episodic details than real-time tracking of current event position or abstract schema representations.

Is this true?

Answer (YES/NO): NO